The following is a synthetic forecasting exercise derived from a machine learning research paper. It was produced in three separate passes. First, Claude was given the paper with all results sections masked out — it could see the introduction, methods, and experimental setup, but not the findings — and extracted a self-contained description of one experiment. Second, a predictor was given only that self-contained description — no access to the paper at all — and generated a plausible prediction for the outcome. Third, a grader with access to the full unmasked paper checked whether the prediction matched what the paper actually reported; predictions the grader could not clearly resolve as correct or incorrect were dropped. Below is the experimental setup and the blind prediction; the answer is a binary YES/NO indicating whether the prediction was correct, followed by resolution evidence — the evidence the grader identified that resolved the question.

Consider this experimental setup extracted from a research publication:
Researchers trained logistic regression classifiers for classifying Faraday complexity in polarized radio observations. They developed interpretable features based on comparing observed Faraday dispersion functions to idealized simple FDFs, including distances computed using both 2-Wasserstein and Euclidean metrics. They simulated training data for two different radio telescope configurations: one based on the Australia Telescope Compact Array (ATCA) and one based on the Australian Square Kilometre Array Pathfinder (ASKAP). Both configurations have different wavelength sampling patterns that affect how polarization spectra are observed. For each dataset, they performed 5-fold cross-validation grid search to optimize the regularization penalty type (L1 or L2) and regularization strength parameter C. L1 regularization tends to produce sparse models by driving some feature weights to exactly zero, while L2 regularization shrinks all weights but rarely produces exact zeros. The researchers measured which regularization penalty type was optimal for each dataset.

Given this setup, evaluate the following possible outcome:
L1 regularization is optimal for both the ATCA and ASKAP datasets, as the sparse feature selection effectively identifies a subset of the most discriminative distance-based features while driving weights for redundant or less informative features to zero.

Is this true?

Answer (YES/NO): NO